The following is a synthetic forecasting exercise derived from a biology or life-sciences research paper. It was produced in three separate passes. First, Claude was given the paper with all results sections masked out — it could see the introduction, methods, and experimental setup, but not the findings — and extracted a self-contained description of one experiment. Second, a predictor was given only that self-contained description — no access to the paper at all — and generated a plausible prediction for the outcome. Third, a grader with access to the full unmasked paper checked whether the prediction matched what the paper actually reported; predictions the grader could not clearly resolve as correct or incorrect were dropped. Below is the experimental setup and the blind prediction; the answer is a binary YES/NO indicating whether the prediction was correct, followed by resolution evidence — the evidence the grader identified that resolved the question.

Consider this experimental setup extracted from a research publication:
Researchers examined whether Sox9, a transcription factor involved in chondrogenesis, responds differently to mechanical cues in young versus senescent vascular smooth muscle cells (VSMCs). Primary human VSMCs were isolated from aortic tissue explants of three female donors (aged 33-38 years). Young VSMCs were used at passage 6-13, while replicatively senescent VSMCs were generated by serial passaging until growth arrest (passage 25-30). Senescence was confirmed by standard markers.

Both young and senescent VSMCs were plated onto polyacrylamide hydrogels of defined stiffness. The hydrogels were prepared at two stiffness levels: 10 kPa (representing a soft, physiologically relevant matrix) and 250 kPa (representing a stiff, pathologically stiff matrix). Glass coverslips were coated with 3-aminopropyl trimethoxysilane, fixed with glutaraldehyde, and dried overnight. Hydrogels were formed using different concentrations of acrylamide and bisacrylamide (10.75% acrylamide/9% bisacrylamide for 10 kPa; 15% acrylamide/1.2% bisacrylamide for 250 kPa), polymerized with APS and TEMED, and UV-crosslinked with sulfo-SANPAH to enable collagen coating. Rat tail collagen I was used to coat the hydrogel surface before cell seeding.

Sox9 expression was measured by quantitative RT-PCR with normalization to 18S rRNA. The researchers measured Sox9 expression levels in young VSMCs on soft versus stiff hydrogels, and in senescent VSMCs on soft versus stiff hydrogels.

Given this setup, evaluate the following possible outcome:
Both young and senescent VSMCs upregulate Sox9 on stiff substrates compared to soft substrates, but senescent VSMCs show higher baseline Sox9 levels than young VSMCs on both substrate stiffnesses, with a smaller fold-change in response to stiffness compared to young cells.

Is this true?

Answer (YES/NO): NO